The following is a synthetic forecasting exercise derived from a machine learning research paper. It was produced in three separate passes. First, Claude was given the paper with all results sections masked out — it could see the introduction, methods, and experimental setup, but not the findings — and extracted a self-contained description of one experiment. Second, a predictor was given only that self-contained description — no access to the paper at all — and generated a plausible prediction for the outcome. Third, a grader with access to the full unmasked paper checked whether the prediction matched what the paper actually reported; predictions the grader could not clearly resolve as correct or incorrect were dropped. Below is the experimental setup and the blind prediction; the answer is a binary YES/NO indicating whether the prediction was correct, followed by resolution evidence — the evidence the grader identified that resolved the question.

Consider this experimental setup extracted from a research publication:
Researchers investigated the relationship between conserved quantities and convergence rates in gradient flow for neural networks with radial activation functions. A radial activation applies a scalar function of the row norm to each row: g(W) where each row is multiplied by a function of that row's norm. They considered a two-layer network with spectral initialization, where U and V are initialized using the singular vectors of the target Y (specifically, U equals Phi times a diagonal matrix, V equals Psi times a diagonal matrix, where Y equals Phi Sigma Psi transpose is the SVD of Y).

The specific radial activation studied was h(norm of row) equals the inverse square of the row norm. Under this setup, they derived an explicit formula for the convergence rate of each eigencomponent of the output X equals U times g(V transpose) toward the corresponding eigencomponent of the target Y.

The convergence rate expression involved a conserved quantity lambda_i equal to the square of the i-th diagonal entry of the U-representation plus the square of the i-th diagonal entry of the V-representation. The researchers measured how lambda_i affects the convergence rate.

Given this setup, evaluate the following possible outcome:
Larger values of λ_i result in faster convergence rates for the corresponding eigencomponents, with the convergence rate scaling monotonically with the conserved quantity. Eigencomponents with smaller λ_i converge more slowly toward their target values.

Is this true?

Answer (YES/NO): NO